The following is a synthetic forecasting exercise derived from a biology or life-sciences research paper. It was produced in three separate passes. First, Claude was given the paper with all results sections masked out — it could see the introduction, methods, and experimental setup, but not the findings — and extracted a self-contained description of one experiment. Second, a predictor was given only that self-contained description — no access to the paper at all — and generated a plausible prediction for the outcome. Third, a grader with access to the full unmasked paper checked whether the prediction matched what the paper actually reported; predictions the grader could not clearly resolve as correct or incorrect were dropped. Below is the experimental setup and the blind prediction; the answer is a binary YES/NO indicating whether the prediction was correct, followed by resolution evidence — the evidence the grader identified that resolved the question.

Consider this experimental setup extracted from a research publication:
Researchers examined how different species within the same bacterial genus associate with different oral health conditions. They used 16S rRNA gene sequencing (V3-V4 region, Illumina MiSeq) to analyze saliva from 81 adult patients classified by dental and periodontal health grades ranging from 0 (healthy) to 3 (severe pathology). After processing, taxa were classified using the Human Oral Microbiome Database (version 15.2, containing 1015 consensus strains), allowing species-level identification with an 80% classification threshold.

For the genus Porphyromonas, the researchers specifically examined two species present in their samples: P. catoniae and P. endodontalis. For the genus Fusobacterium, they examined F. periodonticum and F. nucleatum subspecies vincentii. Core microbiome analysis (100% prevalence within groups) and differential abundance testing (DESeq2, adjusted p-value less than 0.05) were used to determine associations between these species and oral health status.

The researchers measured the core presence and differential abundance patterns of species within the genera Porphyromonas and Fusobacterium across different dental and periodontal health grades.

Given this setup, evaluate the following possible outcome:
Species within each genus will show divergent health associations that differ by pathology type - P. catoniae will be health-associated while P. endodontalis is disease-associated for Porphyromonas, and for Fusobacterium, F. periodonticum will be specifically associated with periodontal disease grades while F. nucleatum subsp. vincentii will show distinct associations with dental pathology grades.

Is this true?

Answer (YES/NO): NO